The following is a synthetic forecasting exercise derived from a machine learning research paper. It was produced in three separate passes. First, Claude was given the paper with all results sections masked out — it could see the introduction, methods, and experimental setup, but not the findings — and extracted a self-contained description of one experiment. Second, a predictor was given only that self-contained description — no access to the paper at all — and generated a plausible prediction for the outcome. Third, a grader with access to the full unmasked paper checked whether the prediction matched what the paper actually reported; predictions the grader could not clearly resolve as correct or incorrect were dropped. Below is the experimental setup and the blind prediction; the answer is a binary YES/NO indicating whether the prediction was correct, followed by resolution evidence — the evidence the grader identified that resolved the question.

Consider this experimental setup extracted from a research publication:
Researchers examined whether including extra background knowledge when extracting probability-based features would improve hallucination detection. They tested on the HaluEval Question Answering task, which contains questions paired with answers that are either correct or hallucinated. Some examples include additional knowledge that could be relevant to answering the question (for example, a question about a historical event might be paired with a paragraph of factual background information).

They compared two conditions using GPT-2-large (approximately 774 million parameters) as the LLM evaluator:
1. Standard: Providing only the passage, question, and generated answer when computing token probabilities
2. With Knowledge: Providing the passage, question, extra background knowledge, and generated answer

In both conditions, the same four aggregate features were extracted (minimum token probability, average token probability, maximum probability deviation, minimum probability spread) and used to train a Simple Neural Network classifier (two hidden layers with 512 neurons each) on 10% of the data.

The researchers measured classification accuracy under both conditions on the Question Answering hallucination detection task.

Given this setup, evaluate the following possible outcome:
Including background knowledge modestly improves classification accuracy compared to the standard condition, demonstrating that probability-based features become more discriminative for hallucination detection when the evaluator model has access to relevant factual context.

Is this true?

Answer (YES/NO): YES